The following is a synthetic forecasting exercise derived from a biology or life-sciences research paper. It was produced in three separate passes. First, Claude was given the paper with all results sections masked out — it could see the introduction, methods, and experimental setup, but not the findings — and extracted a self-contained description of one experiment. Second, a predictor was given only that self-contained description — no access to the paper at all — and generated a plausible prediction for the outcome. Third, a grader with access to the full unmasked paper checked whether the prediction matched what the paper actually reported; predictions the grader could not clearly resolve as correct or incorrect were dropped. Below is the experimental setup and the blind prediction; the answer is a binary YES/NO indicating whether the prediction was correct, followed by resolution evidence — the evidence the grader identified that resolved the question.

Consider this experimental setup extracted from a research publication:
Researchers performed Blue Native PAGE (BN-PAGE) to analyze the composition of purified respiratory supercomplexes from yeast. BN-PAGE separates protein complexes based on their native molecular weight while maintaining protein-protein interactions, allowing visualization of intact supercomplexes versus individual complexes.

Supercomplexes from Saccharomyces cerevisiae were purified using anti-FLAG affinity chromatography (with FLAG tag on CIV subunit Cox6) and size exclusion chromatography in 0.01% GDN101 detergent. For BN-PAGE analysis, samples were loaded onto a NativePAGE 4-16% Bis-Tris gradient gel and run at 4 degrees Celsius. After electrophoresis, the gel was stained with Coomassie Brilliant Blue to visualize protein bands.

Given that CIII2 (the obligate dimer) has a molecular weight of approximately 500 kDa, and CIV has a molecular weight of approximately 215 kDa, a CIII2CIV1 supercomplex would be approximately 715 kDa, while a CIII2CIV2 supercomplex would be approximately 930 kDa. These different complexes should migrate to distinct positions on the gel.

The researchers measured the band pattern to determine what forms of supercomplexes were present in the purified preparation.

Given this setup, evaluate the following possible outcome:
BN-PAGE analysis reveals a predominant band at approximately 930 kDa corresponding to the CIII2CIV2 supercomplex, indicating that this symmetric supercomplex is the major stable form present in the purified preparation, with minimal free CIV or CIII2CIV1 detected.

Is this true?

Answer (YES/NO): NO